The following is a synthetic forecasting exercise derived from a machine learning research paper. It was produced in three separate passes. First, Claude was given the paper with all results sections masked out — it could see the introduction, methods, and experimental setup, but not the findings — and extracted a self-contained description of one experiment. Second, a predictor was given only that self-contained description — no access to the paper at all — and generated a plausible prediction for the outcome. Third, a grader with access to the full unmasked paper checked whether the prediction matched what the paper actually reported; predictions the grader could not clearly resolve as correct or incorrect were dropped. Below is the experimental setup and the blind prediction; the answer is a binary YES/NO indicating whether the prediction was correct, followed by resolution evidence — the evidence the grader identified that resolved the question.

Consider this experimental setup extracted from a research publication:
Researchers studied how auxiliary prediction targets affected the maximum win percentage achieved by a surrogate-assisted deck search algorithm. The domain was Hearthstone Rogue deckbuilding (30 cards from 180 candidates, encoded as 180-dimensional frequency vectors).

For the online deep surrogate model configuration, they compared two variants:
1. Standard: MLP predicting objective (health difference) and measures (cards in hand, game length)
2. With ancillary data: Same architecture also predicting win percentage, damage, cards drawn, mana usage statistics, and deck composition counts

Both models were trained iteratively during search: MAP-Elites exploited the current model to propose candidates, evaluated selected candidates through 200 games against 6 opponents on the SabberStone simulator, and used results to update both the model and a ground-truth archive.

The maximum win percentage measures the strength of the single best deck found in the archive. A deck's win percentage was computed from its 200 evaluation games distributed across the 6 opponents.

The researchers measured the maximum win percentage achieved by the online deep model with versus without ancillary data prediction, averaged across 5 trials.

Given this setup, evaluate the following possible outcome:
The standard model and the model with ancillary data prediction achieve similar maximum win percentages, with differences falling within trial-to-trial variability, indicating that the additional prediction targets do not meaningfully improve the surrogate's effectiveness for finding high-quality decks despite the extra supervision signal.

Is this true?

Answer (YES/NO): NO